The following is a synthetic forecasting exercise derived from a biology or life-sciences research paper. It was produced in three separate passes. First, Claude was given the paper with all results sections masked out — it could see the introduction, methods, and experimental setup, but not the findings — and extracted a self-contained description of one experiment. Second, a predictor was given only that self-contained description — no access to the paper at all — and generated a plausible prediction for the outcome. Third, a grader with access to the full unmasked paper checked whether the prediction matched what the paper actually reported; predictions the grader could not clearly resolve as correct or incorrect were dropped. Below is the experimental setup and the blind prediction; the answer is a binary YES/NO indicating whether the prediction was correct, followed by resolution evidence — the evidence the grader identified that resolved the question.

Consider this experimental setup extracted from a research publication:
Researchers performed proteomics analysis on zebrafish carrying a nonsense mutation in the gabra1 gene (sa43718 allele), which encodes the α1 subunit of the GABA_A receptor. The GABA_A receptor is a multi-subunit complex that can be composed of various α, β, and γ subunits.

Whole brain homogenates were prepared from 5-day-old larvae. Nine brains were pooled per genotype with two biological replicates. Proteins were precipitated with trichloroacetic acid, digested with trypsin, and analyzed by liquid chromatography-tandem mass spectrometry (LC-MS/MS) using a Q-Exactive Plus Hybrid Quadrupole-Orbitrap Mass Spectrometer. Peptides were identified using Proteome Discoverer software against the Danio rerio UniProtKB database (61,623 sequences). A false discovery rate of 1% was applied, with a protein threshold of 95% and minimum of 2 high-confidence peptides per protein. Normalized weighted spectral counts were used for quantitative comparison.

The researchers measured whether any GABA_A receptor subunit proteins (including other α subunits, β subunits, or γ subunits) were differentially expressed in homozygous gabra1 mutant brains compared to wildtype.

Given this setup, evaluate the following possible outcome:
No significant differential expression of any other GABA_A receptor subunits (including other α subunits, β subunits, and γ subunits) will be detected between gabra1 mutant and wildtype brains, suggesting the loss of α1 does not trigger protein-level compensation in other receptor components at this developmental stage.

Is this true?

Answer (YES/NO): YES